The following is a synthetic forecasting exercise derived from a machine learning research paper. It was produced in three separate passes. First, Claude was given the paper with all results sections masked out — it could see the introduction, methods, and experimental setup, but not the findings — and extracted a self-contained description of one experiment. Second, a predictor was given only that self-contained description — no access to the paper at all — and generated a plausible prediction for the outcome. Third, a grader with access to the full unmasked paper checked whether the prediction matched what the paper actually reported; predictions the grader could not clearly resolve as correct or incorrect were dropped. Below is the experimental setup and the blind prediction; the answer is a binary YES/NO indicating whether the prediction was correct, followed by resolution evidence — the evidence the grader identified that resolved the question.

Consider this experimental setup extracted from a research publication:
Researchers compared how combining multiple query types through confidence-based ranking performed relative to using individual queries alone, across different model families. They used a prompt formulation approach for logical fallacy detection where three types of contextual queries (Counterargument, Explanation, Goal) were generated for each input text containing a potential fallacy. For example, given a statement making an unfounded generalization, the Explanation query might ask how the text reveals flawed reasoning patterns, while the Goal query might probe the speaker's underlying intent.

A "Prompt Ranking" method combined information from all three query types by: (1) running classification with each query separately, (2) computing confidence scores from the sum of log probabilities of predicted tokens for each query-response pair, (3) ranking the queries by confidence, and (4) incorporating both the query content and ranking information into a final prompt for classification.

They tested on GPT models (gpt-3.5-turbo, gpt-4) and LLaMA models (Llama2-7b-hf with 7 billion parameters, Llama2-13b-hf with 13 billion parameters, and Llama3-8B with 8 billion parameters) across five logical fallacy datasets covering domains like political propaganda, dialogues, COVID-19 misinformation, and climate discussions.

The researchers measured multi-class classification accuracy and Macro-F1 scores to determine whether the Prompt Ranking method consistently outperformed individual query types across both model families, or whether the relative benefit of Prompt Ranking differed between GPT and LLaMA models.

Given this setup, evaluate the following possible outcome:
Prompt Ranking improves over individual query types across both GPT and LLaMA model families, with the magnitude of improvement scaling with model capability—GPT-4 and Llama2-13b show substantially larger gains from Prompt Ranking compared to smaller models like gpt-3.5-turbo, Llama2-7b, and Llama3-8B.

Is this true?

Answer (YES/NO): NO